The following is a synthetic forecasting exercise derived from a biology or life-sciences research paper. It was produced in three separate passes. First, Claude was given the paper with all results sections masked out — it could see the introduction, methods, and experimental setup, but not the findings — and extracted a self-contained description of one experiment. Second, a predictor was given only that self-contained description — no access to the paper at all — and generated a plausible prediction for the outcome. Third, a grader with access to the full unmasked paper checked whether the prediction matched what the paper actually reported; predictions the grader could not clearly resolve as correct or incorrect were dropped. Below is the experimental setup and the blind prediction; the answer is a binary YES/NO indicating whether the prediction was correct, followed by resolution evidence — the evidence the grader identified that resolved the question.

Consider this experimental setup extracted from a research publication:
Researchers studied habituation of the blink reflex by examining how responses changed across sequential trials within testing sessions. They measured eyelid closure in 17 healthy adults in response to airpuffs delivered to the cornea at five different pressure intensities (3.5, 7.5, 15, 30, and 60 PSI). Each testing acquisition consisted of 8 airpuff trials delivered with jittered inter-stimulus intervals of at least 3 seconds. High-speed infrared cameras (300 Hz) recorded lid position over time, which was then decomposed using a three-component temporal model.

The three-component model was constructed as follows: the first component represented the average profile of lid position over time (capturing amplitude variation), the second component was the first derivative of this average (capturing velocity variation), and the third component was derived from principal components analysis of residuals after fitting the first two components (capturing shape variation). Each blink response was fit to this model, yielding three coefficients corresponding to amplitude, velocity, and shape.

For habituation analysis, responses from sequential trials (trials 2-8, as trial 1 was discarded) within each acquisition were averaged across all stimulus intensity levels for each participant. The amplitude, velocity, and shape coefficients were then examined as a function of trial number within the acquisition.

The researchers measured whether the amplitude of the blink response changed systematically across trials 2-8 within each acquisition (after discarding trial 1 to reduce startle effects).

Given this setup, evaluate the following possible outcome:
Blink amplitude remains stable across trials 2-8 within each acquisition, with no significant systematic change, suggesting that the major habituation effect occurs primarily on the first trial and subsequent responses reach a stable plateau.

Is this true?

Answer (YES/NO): NO